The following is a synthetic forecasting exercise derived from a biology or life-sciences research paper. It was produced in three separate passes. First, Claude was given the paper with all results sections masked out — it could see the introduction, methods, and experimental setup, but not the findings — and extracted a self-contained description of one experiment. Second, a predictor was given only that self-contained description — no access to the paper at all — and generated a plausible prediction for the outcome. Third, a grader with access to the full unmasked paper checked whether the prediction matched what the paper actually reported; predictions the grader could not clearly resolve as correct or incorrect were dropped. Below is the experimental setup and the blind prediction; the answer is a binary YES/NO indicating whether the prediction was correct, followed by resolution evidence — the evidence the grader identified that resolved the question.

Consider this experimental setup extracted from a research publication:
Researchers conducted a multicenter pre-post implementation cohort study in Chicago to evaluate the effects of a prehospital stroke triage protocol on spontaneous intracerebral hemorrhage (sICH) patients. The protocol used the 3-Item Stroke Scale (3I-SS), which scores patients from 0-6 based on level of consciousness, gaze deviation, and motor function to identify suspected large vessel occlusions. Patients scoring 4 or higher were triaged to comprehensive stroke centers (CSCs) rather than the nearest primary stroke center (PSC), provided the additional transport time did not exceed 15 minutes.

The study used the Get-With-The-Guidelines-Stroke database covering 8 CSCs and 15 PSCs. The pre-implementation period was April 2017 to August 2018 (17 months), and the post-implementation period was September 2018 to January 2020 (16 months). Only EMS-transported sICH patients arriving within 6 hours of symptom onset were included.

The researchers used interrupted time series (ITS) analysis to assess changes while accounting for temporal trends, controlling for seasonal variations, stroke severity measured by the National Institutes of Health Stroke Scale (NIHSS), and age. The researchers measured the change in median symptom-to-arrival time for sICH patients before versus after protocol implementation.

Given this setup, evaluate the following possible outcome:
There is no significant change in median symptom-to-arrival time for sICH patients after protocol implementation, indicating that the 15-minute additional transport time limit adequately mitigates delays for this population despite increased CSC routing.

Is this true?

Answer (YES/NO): YES